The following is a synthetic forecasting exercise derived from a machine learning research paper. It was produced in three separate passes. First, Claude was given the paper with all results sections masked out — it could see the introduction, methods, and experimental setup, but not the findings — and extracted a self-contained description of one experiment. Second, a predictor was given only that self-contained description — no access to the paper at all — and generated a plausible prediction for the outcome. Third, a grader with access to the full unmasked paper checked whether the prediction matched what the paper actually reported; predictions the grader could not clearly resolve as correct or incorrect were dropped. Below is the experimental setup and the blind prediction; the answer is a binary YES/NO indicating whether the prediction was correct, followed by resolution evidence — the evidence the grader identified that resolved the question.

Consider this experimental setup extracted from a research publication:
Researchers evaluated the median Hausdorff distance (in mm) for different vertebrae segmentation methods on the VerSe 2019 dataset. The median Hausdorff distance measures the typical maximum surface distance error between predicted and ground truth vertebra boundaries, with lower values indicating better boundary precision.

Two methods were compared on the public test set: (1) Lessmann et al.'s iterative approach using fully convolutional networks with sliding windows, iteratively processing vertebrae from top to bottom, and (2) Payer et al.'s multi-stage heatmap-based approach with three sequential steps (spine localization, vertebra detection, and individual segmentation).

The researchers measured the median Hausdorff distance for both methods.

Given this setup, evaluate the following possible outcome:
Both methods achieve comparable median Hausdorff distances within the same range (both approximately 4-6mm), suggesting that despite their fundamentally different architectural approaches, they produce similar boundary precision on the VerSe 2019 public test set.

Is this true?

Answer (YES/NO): YES